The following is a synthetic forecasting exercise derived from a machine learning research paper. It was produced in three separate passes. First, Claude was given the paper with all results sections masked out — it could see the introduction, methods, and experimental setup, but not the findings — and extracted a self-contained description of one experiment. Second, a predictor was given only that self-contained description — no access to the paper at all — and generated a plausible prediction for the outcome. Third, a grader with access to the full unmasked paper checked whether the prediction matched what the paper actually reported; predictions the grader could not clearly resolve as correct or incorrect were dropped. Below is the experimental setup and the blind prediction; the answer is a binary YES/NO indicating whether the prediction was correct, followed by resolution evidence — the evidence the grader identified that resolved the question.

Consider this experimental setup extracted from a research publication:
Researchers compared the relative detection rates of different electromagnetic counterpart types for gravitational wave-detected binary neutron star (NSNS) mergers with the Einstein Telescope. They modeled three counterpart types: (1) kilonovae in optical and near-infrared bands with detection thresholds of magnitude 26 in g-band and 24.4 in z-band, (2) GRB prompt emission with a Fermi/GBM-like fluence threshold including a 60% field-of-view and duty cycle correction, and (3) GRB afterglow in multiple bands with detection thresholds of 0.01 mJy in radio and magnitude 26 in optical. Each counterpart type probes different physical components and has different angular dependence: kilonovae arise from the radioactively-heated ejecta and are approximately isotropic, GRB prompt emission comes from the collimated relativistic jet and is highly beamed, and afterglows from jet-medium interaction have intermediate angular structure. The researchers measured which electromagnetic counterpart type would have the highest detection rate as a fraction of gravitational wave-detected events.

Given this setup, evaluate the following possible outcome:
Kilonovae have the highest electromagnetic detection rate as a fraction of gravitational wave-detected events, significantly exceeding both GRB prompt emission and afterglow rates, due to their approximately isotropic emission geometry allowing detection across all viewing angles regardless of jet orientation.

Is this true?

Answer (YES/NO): YES